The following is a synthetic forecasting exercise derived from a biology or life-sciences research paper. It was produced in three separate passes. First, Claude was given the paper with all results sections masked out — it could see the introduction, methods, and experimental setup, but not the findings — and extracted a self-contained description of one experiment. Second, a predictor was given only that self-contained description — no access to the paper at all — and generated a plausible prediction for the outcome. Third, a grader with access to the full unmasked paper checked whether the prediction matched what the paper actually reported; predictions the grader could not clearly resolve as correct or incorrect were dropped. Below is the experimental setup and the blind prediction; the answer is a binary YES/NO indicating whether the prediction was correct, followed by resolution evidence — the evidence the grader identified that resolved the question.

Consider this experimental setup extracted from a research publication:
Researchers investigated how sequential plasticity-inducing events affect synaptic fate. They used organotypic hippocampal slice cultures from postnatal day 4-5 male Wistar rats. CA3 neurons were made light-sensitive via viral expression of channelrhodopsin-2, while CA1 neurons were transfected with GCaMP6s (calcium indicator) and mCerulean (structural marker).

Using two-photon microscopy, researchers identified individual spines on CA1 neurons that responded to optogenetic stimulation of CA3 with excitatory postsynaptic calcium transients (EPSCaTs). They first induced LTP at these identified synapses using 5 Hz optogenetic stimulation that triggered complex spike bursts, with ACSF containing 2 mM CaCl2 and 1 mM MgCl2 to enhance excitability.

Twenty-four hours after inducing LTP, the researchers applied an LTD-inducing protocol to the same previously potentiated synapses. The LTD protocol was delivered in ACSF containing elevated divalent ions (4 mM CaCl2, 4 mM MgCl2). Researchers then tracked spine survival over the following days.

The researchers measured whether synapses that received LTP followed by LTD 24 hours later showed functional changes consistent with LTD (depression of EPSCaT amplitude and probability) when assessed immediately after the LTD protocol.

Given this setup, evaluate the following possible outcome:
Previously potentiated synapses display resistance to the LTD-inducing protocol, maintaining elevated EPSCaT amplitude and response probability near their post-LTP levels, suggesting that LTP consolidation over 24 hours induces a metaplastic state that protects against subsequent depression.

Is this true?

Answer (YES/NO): NO